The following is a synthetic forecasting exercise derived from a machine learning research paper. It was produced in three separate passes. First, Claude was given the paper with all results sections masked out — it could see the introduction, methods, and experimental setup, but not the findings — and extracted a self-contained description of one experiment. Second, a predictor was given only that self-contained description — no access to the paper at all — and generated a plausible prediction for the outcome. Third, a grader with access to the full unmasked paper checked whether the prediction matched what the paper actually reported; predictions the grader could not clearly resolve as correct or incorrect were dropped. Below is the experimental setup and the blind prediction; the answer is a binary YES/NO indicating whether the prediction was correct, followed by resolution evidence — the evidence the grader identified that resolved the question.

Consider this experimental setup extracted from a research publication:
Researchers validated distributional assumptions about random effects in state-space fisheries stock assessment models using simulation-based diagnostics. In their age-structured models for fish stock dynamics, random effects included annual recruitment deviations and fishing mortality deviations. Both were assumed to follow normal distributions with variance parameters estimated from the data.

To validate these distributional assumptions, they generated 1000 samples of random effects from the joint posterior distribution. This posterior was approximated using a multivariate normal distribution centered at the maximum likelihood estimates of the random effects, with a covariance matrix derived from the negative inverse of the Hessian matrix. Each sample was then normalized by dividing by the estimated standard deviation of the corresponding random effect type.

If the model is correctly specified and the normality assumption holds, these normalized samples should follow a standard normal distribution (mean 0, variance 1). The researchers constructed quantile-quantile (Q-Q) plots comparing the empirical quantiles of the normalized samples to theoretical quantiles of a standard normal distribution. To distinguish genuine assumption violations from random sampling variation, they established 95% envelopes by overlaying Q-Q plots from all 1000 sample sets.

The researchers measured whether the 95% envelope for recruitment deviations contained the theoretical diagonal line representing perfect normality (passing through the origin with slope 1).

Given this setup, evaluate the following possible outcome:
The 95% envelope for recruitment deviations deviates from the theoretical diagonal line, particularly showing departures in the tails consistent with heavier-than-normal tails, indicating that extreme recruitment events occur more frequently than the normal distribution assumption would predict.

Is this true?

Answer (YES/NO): NO